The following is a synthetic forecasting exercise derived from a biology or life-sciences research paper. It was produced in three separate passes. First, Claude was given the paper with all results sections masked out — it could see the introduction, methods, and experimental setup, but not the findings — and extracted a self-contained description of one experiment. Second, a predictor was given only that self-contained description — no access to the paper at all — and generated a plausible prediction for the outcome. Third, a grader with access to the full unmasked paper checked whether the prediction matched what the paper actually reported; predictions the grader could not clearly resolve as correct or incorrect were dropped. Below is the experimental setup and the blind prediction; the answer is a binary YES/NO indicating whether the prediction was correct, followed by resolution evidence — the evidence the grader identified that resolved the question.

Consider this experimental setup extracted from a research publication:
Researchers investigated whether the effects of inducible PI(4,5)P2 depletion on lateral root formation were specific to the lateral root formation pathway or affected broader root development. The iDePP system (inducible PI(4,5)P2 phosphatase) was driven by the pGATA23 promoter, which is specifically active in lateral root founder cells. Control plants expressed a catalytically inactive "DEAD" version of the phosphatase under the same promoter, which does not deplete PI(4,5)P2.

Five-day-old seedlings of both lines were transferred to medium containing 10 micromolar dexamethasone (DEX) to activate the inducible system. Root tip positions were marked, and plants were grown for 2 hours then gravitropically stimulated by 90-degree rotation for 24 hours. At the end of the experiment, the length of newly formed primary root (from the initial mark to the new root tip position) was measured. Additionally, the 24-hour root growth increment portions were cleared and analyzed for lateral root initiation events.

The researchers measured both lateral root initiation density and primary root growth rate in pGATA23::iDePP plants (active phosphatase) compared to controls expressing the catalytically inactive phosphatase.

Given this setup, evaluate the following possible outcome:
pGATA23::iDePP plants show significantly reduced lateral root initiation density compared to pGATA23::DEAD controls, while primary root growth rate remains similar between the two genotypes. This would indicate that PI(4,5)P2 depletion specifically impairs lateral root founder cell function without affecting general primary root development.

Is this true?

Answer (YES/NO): NO